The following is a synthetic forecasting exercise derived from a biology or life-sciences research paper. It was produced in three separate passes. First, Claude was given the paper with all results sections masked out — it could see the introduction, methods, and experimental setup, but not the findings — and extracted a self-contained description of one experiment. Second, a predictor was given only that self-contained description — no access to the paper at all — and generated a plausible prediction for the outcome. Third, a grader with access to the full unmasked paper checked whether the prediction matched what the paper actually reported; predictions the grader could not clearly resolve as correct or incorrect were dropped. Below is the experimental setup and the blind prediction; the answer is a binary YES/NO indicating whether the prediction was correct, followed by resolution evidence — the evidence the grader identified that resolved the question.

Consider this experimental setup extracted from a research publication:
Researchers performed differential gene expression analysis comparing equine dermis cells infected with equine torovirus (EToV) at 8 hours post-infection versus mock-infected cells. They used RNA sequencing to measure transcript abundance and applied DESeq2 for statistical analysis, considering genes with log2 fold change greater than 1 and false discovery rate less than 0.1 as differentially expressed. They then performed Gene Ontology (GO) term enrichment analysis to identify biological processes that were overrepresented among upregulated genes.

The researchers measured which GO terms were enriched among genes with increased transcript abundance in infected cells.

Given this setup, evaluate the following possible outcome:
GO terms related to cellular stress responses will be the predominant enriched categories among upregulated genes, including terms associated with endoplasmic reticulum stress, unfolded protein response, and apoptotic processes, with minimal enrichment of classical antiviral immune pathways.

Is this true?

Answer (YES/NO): NO